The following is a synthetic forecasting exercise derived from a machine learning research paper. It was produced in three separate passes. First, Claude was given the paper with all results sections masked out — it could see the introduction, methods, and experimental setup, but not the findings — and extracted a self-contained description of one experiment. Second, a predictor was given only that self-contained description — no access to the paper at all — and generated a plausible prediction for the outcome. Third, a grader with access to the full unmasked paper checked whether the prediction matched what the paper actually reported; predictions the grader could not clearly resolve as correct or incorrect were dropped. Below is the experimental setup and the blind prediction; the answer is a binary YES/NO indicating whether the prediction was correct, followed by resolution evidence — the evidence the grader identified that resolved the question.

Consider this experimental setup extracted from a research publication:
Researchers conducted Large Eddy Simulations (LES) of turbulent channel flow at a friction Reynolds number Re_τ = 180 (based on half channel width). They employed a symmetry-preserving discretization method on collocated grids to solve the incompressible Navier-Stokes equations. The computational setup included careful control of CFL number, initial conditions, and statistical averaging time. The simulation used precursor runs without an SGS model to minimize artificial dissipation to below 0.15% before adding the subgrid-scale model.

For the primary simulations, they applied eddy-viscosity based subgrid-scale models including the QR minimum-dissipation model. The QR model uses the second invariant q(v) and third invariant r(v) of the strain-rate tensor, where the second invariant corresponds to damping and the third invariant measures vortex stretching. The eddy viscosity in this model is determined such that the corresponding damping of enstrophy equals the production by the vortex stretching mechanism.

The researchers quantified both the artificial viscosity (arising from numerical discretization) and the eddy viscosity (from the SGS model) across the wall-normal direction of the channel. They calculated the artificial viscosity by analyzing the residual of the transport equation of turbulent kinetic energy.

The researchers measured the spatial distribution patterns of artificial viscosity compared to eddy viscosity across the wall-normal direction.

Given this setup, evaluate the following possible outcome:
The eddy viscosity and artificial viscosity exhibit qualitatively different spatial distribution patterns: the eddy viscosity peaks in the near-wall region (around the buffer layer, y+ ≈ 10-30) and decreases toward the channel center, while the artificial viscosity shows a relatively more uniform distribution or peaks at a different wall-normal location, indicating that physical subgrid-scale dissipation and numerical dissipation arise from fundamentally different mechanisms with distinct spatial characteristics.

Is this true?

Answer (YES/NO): NO